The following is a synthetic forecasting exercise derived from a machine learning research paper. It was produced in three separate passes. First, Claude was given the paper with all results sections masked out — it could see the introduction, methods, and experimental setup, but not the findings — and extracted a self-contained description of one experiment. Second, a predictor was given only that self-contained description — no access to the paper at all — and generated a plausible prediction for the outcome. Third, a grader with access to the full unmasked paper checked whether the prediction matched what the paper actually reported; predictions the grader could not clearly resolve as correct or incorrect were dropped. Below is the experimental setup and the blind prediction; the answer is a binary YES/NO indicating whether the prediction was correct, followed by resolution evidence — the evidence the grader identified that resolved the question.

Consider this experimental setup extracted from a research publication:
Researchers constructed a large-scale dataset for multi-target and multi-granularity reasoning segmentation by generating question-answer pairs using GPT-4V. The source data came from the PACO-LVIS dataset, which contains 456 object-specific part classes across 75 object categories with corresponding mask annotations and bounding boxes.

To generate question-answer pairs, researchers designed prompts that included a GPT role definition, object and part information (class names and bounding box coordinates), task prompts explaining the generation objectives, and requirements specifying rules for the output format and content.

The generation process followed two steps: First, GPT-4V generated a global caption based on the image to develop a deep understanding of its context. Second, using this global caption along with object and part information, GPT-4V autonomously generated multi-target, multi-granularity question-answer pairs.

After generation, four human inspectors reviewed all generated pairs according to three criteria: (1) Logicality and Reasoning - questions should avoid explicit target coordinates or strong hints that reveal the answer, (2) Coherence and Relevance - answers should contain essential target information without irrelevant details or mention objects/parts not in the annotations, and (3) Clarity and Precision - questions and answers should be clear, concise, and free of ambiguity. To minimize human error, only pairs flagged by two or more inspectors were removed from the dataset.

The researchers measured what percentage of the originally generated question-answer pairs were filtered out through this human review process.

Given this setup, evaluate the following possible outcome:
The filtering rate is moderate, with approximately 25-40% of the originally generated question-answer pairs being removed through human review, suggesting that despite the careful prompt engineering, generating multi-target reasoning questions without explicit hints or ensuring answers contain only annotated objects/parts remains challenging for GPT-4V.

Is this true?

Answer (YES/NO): NO